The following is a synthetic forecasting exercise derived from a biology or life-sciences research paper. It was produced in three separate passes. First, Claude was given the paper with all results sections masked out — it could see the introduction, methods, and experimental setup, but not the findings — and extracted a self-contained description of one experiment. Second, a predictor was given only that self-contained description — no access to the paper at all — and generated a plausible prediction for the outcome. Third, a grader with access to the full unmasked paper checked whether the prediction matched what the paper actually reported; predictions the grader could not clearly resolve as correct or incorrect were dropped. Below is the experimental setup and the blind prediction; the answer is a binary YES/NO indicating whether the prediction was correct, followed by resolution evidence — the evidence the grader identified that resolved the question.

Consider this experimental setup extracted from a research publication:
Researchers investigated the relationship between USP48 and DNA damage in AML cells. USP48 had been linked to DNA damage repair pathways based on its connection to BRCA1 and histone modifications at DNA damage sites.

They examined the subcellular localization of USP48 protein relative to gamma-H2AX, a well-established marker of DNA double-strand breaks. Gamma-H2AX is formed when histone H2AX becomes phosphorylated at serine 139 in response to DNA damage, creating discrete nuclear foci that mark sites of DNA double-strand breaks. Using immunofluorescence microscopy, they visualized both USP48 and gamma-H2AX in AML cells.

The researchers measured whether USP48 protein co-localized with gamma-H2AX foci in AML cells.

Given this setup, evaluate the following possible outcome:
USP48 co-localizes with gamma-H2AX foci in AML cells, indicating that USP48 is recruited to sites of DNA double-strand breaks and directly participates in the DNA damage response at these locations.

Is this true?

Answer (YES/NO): YES